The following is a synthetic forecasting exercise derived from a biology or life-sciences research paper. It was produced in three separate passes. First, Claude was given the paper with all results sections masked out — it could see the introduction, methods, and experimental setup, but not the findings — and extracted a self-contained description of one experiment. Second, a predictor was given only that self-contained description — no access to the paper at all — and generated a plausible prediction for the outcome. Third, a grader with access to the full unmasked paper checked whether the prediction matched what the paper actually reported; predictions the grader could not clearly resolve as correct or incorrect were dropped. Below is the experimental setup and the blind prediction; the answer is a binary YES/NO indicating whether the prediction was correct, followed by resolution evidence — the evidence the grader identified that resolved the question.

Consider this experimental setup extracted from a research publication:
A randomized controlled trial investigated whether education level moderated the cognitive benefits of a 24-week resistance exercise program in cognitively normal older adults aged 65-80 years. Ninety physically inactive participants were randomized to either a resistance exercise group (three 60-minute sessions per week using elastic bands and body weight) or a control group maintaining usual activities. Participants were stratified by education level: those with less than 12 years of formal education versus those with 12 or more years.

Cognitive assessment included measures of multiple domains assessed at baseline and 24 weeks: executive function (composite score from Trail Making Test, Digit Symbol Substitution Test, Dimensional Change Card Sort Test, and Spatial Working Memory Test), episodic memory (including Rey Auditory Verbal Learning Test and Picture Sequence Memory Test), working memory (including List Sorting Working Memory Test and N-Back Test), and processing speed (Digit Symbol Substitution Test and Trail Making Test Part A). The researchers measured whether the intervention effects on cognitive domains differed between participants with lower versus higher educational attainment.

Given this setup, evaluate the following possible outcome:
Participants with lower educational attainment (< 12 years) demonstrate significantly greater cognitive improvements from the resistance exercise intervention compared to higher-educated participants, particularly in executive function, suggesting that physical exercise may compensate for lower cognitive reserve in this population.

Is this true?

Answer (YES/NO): YES